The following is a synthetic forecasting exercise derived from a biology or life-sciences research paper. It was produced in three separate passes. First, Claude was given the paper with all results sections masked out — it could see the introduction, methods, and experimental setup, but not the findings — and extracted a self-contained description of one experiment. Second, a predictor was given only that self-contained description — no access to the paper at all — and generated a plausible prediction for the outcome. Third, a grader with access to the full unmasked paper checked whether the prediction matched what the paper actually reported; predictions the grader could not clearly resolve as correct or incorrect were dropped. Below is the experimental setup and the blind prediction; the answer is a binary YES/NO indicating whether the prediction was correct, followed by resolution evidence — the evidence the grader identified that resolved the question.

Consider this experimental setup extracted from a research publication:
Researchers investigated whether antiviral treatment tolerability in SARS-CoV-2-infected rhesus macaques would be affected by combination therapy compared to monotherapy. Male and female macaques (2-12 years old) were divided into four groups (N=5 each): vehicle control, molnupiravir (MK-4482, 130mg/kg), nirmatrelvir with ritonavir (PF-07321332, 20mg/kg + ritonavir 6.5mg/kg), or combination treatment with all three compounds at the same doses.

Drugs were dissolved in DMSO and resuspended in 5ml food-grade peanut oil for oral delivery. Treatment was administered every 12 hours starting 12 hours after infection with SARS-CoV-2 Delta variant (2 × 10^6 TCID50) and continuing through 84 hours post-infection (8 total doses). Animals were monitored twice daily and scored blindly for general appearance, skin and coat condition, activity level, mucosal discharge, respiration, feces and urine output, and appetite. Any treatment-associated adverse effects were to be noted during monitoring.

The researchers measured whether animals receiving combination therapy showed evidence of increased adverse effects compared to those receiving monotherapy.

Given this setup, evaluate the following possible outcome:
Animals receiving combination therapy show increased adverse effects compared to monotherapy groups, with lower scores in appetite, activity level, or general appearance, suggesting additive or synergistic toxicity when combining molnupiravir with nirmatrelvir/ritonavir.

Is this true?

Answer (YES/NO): NO